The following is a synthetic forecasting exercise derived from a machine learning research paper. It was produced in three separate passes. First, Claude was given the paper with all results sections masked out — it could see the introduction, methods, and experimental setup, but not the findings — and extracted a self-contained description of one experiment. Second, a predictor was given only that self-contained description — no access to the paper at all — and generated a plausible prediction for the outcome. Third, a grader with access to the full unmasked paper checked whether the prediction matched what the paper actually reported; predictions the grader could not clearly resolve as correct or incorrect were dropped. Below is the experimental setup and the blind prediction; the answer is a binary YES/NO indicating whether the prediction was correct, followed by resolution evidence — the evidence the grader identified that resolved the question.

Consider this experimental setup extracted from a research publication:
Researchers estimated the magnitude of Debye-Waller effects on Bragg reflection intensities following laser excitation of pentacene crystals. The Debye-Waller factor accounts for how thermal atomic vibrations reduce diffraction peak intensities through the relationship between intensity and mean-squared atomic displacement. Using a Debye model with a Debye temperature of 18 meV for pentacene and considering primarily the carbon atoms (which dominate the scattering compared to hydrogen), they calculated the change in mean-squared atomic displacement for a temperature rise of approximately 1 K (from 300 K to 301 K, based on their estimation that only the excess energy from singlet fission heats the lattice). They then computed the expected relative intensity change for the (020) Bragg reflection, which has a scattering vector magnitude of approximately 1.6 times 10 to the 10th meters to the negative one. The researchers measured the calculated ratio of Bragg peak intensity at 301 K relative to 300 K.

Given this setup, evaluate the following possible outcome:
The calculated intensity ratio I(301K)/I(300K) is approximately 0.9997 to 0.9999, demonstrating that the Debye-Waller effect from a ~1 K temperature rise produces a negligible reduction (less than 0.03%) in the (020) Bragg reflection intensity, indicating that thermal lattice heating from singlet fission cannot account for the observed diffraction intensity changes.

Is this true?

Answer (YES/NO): NO